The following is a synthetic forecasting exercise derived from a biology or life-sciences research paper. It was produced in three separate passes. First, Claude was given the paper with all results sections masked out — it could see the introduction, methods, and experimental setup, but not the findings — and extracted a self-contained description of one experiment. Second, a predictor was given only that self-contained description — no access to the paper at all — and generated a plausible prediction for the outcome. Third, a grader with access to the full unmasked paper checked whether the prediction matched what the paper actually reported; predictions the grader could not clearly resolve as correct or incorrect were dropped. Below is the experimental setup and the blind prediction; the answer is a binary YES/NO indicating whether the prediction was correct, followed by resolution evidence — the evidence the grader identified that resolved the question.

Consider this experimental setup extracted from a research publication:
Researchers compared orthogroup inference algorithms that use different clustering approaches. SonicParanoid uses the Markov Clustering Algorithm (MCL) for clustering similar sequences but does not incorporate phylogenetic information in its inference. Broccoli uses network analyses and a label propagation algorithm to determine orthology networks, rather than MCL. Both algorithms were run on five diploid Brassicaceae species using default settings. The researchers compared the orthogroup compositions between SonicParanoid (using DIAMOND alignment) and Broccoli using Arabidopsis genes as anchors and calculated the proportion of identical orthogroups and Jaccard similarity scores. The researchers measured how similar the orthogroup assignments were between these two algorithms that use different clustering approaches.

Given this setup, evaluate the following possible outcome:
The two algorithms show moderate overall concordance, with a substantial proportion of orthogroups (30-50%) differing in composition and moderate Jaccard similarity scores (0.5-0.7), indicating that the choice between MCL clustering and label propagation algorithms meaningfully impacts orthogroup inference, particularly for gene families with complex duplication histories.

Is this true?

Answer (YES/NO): NO